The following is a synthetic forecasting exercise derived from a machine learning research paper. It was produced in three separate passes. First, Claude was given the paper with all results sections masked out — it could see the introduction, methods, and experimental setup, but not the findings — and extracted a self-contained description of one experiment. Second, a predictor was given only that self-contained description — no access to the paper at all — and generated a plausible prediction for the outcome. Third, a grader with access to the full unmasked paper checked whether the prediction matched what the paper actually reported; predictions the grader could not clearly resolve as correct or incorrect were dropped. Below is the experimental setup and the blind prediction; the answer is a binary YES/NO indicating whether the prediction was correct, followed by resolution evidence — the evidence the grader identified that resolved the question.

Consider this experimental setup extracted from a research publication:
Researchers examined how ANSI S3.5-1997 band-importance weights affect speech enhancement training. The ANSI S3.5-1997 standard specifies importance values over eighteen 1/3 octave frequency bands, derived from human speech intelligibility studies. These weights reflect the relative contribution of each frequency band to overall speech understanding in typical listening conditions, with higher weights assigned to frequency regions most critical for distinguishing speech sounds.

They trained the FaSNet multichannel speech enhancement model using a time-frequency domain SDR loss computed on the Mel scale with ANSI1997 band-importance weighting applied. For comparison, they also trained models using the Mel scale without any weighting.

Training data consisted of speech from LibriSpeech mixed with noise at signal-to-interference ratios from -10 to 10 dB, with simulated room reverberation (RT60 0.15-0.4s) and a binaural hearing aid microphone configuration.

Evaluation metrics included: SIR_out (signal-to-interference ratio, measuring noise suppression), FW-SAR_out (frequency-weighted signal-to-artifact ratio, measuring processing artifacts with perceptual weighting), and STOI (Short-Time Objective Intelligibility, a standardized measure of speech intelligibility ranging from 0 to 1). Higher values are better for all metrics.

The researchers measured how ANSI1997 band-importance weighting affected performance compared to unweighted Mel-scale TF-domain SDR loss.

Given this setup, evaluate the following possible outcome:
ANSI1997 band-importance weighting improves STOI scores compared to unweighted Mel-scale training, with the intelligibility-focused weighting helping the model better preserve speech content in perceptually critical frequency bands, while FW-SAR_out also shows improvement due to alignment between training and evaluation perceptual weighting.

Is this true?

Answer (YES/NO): YES